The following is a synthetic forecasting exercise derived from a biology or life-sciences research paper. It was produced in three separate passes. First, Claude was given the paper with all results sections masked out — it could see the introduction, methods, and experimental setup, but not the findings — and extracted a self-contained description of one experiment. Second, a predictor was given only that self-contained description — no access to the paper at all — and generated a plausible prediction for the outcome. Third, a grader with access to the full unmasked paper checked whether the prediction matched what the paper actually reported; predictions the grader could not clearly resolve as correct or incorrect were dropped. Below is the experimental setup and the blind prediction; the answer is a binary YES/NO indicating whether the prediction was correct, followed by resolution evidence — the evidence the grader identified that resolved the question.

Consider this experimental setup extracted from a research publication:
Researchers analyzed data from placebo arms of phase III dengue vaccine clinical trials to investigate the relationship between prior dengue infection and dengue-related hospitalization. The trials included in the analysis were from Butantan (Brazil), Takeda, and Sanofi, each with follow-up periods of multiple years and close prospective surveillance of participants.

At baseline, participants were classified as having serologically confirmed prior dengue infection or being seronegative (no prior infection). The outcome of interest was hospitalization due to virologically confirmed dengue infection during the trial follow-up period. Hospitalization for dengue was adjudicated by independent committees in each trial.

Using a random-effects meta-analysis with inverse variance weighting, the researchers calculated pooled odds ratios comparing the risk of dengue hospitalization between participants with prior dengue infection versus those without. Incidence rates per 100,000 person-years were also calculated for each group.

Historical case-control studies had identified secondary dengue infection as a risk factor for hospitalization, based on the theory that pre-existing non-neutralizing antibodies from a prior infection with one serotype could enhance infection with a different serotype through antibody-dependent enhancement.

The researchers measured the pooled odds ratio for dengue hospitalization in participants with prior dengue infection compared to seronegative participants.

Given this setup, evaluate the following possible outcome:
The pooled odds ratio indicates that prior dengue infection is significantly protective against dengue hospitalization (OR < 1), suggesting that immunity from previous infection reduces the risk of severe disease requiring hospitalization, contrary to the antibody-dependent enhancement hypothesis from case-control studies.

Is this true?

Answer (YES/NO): NO